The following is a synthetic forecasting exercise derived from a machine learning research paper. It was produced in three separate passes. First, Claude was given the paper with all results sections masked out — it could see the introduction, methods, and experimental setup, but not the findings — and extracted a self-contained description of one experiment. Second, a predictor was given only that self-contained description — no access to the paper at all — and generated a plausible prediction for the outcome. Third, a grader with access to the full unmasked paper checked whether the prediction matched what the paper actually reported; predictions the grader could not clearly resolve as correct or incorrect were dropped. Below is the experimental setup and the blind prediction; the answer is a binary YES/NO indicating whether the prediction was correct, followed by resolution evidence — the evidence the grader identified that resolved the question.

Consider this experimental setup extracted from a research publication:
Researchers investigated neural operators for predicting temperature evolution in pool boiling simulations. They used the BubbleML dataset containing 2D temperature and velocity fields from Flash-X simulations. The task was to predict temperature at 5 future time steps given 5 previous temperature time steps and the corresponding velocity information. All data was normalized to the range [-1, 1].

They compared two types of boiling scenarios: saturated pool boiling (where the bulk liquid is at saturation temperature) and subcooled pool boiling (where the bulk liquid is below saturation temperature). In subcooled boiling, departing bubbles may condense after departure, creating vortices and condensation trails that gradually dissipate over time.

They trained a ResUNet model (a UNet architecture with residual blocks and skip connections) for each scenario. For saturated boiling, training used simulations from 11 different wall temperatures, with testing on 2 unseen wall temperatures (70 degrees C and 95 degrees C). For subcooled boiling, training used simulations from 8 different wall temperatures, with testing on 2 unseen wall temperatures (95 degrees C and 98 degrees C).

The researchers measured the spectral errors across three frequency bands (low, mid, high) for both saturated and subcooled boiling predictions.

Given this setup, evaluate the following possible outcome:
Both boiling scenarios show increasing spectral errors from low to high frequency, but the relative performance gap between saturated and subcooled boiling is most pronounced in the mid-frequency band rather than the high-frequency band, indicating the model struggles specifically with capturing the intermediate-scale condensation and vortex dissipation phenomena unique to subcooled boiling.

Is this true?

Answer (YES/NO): NO